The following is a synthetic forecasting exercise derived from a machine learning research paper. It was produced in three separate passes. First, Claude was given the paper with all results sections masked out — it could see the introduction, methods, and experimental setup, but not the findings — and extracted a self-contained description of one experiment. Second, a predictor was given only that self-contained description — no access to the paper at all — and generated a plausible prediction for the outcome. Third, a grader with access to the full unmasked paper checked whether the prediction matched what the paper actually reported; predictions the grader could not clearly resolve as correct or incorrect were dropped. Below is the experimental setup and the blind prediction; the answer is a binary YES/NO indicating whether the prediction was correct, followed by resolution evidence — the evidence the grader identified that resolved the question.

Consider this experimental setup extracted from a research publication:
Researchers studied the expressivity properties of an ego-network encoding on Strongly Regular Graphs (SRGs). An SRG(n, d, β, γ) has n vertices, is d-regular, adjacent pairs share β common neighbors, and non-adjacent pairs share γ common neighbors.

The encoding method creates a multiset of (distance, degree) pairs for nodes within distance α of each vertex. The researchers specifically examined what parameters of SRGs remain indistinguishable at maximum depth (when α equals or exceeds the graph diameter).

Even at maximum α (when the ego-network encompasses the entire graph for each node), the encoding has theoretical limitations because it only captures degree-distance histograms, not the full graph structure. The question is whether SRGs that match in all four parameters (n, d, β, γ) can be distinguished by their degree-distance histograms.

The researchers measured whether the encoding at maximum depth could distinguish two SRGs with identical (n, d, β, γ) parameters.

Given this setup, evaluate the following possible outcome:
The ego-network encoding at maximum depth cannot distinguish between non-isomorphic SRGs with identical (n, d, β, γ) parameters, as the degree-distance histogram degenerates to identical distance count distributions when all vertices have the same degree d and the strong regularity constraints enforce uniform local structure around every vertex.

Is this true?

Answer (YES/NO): YES